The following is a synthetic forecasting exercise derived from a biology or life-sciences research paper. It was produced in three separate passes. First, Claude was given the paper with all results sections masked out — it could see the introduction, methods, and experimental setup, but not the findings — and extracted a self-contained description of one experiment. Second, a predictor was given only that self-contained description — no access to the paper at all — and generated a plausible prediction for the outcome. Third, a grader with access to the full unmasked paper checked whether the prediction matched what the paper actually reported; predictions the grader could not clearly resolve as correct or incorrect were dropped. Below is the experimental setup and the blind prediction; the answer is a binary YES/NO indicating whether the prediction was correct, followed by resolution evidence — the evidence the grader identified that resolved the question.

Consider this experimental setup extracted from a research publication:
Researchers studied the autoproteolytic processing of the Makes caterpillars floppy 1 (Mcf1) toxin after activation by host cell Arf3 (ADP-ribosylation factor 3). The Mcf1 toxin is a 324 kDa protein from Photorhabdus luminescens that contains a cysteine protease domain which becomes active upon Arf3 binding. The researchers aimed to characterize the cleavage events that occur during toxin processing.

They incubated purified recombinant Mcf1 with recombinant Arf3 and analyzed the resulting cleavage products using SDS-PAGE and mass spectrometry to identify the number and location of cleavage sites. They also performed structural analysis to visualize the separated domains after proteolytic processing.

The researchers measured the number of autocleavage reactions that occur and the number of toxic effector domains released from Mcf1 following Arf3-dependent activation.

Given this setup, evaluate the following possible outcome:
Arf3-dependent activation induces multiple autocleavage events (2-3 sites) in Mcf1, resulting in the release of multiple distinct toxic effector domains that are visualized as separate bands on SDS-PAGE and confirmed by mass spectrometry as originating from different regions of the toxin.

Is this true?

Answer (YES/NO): YES